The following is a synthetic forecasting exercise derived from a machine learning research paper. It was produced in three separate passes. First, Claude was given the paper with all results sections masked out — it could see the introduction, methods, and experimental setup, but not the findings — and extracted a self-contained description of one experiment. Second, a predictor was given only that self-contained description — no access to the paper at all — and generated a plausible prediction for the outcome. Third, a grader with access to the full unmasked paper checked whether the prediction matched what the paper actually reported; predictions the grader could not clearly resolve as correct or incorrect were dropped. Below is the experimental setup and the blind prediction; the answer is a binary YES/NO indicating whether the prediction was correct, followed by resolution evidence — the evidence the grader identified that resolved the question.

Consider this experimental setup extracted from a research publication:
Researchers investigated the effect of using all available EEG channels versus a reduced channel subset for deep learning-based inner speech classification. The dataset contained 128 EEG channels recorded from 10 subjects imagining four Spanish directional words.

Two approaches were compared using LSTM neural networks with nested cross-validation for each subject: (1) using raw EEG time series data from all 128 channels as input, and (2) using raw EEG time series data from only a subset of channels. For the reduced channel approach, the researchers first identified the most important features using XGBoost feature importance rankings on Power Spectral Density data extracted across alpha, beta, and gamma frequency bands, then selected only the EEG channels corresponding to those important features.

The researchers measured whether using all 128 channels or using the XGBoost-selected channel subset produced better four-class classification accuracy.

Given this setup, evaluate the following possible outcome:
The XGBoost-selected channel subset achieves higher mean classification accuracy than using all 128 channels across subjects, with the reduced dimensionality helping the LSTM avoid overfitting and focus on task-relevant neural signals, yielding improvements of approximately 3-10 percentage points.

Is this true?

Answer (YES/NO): NO